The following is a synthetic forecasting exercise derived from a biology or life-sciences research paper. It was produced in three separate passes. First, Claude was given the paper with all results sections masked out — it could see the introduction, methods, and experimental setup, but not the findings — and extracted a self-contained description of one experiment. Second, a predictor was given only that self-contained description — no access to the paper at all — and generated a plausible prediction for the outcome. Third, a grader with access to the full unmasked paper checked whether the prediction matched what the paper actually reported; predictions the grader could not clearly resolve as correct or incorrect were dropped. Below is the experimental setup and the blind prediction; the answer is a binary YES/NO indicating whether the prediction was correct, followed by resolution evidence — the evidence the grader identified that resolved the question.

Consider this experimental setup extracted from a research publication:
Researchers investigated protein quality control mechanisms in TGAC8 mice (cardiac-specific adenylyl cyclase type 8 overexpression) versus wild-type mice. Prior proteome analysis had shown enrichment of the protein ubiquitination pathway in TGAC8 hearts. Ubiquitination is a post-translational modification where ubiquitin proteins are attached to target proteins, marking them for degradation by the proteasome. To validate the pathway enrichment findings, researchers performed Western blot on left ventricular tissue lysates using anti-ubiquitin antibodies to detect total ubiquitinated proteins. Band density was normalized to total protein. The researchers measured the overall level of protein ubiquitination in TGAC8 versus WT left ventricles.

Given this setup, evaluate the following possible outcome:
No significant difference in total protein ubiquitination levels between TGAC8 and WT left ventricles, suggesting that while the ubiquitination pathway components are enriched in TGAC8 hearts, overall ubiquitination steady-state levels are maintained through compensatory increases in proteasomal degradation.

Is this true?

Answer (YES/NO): NO